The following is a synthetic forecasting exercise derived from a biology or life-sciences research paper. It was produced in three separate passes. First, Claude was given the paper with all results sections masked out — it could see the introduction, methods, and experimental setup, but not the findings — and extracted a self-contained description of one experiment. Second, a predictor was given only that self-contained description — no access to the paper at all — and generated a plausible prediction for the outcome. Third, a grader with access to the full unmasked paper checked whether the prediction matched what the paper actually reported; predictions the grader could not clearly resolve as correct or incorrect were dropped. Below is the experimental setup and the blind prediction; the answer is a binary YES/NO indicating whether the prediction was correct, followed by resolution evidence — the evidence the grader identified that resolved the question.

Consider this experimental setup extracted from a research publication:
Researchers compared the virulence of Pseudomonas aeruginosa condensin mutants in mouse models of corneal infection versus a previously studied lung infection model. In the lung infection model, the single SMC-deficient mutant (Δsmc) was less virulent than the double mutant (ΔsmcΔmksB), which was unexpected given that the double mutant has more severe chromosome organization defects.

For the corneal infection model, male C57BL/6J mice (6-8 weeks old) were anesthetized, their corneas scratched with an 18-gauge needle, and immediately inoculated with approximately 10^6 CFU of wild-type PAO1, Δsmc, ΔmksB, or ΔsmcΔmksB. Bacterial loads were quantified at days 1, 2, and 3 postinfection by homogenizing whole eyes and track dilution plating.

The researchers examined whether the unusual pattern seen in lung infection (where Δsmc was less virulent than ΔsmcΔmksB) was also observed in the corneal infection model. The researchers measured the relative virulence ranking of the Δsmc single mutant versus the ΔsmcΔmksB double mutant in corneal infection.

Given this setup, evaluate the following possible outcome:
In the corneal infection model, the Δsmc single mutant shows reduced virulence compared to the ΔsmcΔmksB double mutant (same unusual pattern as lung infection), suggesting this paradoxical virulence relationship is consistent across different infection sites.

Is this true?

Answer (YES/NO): NO